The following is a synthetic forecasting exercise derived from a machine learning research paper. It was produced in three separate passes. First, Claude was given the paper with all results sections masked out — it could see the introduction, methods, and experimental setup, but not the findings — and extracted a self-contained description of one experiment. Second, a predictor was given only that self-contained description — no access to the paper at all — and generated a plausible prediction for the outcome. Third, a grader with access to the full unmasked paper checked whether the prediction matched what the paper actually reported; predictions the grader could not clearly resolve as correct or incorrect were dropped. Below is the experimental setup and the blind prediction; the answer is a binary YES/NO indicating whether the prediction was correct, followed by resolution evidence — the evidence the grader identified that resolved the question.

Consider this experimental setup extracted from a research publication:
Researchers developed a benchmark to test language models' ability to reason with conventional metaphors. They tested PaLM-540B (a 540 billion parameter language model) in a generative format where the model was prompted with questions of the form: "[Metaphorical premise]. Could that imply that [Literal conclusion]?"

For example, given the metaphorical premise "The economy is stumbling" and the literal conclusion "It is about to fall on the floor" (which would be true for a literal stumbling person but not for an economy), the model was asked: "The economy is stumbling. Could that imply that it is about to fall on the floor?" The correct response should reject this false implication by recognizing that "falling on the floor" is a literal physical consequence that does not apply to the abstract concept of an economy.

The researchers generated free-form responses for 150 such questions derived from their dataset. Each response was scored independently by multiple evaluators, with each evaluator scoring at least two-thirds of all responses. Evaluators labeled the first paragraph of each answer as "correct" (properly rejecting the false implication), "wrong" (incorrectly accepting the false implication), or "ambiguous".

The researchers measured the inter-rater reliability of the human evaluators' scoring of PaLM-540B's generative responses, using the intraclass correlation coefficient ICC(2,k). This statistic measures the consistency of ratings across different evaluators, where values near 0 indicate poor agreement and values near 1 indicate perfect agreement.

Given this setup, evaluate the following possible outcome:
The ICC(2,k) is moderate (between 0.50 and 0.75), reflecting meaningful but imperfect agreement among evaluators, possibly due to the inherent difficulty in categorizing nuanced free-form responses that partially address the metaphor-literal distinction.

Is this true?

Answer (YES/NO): YES